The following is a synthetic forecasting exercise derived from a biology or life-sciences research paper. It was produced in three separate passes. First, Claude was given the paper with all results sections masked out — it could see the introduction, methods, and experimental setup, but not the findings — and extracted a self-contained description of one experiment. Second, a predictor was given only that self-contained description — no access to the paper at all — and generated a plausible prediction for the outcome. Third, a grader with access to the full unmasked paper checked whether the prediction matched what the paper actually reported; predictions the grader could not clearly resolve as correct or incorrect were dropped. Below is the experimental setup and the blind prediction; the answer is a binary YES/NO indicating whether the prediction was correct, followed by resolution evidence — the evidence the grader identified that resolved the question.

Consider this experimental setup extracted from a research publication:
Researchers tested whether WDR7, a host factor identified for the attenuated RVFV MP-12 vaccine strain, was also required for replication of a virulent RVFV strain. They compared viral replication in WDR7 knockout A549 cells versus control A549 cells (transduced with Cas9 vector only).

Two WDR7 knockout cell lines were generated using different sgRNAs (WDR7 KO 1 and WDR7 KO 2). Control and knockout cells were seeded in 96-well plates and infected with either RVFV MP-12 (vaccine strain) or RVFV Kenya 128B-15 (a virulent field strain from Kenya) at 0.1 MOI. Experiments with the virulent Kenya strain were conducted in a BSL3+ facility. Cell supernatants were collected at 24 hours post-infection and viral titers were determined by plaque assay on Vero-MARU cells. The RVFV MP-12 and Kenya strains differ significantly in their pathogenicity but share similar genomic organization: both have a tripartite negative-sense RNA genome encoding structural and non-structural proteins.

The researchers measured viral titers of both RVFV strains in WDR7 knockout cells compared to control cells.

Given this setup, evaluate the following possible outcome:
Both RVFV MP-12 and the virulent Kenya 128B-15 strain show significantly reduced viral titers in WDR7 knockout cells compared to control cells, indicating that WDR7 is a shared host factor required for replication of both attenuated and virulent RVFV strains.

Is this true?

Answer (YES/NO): YES